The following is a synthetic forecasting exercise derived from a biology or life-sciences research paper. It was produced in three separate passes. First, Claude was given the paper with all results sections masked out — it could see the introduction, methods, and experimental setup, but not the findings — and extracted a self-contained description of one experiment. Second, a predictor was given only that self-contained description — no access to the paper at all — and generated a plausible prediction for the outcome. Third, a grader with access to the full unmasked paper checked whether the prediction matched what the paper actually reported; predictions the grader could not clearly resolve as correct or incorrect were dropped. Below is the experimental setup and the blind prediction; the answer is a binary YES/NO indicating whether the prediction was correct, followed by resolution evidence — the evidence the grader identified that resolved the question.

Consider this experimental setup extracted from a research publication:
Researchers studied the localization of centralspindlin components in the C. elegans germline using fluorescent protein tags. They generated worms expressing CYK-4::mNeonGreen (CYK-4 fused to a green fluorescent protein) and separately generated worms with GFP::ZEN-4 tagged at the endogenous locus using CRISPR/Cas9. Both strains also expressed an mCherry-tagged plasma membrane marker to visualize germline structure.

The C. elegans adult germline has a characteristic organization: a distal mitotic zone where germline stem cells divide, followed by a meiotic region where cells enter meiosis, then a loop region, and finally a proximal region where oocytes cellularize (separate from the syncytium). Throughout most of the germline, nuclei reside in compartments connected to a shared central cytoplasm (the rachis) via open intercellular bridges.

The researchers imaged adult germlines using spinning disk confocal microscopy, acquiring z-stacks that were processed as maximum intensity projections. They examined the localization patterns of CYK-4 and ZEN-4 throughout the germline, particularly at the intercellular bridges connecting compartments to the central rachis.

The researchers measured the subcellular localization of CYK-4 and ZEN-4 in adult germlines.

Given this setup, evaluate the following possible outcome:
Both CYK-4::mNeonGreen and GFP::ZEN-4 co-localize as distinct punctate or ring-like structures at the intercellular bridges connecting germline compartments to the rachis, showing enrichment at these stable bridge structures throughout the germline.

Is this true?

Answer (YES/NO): YES